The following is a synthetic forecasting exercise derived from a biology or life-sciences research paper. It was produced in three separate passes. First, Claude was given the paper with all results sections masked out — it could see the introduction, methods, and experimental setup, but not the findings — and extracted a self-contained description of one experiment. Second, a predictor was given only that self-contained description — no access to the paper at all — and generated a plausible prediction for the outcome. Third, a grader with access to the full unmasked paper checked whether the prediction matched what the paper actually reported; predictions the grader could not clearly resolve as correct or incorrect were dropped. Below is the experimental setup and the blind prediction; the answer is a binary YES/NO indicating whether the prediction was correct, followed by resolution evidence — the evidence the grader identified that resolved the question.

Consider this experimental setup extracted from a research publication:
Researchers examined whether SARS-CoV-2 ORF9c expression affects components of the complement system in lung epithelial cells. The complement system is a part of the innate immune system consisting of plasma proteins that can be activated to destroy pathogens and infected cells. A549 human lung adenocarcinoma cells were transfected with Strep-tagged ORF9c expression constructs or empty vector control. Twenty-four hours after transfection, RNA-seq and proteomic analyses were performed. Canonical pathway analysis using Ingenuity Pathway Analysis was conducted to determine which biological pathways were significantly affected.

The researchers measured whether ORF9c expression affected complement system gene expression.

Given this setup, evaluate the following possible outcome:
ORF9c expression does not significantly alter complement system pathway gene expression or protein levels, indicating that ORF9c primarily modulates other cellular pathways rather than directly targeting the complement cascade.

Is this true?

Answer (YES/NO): NO